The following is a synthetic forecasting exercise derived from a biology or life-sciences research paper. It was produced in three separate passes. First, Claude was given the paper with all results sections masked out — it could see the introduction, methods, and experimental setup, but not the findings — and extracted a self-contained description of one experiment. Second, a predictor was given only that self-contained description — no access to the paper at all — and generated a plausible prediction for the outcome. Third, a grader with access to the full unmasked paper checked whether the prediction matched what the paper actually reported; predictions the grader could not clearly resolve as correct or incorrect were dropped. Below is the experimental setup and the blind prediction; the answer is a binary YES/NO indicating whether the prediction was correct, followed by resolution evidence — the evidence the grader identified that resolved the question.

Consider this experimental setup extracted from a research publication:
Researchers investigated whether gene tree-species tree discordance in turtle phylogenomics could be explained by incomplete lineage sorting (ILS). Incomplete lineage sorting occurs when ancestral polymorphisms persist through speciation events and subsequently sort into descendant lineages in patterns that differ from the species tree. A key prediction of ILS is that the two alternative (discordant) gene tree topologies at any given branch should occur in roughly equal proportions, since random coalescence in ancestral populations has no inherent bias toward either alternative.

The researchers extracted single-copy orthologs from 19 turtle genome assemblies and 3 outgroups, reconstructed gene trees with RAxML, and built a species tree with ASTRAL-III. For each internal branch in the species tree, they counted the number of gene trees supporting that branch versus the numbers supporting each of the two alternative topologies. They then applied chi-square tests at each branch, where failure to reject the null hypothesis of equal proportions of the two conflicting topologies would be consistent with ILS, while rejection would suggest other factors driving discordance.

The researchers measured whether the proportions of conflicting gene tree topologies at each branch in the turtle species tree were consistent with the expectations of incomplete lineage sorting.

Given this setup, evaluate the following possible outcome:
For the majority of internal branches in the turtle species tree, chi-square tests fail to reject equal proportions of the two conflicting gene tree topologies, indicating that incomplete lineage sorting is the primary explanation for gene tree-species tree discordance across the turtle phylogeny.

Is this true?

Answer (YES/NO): NO